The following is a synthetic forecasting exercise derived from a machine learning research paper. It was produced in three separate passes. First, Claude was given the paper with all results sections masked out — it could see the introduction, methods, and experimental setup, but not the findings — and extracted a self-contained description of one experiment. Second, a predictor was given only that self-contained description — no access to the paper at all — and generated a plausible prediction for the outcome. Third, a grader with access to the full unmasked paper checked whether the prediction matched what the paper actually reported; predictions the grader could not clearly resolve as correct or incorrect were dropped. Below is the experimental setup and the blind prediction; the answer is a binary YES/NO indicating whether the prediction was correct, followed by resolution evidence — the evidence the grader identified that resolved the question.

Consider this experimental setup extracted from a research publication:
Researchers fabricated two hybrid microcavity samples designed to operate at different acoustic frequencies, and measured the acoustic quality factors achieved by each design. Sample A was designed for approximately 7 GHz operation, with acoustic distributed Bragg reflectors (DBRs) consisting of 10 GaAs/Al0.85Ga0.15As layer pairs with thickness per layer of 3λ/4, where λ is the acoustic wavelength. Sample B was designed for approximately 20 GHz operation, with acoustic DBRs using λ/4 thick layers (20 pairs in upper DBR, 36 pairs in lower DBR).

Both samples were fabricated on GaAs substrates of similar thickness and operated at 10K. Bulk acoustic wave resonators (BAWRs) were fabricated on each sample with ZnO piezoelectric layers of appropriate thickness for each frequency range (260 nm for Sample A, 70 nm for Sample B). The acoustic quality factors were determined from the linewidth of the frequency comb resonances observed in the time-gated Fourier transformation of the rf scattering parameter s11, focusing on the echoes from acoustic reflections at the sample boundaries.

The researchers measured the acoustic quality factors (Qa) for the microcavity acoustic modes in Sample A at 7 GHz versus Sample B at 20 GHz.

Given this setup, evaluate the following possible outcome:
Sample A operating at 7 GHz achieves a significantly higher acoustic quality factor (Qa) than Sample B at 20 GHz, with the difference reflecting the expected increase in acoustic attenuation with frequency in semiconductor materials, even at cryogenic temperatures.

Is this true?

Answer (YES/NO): NO